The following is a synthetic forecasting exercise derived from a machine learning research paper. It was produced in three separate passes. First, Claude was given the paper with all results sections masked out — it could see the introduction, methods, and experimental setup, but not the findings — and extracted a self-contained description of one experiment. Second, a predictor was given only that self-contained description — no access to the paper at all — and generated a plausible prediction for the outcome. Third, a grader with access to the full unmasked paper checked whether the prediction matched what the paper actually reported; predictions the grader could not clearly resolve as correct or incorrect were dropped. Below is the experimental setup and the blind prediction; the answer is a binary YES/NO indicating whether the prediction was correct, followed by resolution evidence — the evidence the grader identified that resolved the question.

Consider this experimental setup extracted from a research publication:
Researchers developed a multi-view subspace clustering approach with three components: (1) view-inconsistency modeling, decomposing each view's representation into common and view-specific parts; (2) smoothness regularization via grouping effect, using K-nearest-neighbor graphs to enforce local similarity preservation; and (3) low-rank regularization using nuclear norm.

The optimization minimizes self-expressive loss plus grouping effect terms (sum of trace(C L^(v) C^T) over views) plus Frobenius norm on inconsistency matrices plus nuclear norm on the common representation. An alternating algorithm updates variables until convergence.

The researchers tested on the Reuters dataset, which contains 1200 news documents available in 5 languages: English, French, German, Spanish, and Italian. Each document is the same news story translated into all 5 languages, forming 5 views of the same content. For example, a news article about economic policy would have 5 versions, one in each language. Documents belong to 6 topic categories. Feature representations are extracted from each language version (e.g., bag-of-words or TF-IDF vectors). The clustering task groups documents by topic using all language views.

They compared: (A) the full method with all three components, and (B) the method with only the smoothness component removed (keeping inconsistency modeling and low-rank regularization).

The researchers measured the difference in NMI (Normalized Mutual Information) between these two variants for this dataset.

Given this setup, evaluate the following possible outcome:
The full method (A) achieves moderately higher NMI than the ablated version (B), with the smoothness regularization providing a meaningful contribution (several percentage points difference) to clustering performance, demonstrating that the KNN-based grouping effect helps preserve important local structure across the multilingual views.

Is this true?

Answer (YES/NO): NO